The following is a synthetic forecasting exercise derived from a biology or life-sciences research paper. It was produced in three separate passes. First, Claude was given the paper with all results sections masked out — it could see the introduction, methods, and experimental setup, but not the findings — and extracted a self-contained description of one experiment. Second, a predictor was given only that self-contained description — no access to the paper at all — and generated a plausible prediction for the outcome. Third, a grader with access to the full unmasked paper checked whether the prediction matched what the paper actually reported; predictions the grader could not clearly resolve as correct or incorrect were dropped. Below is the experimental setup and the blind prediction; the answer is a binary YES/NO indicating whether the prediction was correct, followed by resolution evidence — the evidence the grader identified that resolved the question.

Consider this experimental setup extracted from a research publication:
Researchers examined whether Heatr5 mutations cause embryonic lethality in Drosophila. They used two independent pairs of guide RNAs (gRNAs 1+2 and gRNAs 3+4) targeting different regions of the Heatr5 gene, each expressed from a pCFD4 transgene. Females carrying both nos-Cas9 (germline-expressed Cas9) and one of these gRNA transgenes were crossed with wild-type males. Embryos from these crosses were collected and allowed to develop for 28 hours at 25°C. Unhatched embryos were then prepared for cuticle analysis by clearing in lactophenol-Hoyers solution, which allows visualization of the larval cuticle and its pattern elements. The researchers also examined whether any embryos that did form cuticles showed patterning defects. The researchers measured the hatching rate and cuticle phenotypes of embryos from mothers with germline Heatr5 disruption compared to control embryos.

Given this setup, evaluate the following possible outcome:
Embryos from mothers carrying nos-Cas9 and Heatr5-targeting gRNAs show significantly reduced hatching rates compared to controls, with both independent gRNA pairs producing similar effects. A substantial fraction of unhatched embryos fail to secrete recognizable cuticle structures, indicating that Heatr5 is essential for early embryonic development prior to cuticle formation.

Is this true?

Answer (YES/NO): NO